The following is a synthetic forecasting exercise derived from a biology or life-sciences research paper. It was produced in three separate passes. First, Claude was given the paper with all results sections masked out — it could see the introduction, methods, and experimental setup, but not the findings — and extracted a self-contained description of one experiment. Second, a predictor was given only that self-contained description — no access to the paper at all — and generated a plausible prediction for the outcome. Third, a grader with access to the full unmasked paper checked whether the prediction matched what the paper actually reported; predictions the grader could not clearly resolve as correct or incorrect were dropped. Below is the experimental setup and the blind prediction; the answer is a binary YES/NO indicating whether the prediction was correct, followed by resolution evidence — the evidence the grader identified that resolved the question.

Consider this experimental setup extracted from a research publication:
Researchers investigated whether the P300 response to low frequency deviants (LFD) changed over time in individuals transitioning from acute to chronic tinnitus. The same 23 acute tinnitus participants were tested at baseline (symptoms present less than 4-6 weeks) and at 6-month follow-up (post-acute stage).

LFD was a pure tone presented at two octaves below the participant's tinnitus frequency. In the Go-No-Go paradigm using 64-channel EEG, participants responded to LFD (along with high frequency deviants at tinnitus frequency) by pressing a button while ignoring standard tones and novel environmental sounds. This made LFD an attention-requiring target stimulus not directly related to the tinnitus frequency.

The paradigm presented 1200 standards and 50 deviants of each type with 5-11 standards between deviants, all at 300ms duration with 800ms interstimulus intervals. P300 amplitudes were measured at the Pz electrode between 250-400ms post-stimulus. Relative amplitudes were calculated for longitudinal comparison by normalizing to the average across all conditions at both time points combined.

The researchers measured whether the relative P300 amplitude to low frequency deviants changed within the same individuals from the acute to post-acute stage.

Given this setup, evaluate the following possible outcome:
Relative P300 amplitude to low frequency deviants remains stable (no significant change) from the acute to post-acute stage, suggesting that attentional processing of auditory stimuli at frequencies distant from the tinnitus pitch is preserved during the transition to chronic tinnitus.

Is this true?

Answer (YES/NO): NO